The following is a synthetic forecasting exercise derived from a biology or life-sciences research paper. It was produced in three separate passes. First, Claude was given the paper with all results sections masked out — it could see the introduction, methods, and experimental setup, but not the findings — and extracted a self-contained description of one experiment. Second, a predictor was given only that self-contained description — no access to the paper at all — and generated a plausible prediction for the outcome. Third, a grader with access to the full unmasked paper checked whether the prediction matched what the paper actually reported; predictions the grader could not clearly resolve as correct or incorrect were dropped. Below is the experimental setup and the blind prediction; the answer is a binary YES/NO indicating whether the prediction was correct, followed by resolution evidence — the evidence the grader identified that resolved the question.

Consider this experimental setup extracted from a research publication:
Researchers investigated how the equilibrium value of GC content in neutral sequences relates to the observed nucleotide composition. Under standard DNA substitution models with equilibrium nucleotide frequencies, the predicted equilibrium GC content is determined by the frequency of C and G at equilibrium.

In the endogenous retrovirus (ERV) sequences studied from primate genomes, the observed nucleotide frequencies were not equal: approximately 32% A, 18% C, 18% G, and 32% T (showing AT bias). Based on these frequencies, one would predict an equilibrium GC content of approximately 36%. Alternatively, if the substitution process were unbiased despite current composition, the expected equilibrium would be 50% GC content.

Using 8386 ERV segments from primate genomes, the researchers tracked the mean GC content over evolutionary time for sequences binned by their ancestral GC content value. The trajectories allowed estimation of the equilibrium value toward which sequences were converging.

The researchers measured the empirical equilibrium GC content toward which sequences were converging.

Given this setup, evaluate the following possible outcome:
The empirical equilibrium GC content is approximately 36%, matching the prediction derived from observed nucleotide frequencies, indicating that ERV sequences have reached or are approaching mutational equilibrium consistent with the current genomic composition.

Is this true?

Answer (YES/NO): YES